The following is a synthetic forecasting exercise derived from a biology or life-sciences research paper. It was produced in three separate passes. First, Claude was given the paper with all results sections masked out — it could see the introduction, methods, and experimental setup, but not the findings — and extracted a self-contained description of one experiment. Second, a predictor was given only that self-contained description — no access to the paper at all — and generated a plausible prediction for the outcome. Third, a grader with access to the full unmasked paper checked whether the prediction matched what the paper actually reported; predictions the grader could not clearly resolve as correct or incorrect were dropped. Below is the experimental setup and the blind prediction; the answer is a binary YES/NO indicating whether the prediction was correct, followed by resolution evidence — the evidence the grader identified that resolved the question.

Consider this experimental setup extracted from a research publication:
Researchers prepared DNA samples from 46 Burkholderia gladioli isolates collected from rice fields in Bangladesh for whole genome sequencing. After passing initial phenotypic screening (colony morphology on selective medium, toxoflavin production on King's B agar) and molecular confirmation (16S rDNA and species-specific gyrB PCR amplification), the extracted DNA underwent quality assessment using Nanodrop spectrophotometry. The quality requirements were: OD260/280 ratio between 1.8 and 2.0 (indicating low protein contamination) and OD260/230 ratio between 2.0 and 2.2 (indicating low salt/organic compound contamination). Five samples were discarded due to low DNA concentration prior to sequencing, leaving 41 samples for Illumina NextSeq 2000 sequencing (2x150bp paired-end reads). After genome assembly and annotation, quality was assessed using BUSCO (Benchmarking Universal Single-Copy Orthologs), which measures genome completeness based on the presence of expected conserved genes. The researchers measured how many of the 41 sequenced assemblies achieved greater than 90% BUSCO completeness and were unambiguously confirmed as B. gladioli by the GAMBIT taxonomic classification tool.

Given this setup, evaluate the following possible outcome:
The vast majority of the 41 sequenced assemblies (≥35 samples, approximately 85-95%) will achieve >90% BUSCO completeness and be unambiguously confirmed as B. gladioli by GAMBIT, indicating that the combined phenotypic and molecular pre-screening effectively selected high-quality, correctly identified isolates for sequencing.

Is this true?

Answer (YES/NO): NO